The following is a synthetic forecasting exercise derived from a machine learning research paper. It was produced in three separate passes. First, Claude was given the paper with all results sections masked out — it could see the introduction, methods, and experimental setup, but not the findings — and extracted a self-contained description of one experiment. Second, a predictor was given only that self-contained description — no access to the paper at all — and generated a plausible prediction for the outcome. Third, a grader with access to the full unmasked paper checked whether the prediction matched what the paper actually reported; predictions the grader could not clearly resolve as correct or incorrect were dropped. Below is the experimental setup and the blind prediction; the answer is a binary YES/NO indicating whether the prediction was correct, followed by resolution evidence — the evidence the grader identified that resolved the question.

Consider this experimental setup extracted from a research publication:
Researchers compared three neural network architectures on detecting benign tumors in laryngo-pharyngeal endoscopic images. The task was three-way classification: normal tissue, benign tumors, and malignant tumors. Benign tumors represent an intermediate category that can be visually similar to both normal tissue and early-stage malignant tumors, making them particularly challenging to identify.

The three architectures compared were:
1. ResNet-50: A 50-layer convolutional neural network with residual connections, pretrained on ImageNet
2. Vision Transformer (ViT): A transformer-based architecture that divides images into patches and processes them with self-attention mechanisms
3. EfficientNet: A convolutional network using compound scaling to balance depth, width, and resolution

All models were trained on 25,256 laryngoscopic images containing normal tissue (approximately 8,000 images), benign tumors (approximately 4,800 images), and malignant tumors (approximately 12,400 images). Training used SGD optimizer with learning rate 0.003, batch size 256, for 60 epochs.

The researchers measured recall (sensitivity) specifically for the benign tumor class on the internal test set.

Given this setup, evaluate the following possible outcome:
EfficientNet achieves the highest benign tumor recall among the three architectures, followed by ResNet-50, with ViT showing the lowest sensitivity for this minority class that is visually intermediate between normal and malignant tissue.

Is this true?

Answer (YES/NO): NO